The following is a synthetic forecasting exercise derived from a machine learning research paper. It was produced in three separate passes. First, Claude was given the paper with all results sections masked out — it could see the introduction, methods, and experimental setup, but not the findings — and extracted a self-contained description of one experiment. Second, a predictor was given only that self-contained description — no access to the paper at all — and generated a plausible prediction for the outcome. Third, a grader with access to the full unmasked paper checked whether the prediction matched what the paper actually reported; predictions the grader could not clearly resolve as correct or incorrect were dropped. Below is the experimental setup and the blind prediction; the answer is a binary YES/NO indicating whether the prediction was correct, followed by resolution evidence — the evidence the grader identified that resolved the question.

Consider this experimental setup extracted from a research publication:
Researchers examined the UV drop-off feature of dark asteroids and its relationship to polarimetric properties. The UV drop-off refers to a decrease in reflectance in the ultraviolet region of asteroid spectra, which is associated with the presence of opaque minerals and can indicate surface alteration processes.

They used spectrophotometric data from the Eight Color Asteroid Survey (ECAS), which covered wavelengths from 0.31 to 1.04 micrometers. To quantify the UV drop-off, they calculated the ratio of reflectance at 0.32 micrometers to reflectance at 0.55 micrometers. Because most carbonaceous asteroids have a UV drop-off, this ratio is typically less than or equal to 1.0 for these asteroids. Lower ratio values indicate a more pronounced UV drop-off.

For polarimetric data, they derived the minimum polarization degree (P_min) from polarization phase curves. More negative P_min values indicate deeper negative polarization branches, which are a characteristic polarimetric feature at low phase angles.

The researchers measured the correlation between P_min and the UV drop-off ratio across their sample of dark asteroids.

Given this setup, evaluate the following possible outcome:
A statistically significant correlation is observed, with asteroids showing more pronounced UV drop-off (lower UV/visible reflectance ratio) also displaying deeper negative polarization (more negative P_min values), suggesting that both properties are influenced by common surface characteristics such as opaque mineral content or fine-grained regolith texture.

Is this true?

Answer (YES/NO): YES